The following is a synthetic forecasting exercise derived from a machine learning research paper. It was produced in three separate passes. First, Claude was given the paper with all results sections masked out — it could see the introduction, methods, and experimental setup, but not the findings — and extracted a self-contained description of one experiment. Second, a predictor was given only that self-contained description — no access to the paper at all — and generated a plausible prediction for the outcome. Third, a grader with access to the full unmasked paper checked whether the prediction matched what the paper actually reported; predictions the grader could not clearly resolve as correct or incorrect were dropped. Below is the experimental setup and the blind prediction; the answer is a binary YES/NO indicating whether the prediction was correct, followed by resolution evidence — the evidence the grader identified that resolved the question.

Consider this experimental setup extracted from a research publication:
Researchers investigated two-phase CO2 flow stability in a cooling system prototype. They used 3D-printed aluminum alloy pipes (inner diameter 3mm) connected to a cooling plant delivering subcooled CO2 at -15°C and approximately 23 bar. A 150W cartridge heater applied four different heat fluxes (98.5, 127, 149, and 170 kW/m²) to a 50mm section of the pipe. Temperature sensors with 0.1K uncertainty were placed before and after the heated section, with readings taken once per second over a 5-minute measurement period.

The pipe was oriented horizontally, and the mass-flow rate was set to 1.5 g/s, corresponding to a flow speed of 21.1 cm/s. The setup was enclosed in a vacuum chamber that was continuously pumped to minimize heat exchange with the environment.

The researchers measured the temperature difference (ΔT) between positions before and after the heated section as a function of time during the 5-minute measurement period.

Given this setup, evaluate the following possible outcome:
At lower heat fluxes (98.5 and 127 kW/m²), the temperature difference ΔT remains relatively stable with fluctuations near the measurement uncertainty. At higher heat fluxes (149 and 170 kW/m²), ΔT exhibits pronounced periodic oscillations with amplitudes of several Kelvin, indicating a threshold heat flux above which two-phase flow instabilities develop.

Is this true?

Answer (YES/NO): NO